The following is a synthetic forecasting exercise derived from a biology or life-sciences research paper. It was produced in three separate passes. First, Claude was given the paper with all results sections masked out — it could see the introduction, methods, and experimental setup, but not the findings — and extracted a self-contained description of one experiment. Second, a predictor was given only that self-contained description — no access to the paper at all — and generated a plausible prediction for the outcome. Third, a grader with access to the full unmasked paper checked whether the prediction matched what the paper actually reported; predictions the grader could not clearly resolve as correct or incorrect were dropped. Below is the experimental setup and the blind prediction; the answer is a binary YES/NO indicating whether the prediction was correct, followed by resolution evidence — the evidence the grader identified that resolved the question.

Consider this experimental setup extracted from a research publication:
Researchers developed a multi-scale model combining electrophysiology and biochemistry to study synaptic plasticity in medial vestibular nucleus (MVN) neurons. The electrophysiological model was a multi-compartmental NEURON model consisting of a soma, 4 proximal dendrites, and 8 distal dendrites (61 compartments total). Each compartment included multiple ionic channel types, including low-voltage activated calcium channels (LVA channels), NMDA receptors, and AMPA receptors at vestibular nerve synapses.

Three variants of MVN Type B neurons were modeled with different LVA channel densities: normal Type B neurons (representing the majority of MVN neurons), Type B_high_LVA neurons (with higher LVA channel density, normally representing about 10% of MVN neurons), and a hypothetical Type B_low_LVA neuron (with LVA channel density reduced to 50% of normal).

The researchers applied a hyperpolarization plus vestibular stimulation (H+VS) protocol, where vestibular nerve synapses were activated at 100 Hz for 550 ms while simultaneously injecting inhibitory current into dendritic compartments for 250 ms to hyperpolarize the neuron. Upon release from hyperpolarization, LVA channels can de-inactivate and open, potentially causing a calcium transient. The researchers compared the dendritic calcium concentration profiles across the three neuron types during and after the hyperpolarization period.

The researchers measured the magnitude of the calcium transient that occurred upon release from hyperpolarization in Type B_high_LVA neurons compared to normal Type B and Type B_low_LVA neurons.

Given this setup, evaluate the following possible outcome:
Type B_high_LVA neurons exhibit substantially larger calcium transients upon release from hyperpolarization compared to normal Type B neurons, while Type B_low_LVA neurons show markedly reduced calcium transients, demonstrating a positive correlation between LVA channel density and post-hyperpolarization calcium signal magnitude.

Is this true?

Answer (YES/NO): YES